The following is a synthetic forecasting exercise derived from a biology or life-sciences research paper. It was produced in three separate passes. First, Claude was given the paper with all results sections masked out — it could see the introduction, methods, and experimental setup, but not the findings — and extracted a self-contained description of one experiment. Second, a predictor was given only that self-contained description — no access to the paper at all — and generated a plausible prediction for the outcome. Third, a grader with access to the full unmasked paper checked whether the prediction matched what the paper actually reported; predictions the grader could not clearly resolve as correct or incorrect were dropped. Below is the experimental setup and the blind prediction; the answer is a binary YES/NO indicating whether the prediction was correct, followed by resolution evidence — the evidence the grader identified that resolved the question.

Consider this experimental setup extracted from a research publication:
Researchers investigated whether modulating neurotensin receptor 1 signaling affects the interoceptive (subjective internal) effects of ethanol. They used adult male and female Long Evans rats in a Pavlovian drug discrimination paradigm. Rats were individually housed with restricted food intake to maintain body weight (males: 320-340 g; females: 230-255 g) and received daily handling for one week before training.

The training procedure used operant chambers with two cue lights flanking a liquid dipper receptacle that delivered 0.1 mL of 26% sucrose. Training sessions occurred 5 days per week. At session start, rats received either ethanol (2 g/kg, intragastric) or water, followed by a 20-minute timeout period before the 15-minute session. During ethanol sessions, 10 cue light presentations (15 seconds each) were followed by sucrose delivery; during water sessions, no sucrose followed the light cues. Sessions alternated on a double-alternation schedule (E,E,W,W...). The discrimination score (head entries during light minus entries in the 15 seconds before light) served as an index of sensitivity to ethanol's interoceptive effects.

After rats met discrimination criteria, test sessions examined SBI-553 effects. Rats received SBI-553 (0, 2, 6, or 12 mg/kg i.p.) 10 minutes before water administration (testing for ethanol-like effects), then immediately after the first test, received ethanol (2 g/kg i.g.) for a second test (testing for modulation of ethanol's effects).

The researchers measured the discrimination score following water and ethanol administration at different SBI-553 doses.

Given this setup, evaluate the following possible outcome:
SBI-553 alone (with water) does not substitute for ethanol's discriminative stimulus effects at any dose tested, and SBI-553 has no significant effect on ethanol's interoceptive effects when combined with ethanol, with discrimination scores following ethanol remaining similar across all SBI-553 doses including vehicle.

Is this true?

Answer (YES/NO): NO